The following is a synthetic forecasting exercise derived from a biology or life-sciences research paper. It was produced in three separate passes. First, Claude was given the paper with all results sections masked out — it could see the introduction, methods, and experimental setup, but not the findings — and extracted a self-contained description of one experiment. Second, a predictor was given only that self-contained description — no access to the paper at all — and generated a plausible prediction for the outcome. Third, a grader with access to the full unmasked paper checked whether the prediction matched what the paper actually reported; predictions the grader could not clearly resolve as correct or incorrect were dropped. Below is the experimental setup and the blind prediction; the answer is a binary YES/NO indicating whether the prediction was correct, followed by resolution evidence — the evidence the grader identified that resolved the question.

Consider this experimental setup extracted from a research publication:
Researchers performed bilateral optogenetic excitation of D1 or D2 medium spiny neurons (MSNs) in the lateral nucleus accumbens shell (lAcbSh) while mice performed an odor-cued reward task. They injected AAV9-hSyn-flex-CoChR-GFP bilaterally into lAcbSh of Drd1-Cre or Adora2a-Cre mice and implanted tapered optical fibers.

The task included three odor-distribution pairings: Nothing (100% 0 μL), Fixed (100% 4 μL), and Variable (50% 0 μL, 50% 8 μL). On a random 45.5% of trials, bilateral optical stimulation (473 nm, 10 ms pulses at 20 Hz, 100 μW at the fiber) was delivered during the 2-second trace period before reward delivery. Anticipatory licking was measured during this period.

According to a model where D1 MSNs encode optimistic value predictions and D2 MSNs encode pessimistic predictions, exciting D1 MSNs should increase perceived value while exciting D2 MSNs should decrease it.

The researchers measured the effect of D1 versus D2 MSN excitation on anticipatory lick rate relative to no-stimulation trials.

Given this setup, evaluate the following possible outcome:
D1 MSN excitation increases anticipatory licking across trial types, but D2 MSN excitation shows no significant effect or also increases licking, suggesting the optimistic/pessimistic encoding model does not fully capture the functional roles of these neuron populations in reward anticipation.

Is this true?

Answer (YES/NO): NO